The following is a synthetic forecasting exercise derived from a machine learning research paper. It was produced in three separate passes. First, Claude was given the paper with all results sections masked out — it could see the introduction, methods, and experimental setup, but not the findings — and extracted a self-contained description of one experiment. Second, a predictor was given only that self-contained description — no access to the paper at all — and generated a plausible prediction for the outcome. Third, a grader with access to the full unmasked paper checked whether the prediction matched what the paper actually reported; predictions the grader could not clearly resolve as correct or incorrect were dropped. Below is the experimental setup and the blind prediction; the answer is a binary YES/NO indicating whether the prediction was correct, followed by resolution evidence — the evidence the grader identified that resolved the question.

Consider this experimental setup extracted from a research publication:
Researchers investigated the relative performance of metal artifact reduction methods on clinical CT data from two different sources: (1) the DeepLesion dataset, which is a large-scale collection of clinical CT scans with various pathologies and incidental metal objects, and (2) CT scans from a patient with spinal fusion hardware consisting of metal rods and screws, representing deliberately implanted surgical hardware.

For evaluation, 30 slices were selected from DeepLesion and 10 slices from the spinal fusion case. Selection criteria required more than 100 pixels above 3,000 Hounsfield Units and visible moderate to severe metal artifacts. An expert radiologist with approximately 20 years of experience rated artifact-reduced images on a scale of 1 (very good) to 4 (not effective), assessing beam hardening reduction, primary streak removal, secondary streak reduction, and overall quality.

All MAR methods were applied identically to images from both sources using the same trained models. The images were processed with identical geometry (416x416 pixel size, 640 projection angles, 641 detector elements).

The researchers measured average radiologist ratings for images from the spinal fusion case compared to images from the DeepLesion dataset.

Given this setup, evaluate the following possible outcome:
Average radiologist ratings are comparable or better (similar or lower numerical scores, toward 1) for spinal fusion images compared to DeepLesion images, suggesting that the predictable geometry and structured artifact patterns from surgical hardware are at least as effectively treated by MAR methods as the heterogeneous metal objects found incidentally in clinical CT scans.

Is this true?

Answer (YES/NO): NO